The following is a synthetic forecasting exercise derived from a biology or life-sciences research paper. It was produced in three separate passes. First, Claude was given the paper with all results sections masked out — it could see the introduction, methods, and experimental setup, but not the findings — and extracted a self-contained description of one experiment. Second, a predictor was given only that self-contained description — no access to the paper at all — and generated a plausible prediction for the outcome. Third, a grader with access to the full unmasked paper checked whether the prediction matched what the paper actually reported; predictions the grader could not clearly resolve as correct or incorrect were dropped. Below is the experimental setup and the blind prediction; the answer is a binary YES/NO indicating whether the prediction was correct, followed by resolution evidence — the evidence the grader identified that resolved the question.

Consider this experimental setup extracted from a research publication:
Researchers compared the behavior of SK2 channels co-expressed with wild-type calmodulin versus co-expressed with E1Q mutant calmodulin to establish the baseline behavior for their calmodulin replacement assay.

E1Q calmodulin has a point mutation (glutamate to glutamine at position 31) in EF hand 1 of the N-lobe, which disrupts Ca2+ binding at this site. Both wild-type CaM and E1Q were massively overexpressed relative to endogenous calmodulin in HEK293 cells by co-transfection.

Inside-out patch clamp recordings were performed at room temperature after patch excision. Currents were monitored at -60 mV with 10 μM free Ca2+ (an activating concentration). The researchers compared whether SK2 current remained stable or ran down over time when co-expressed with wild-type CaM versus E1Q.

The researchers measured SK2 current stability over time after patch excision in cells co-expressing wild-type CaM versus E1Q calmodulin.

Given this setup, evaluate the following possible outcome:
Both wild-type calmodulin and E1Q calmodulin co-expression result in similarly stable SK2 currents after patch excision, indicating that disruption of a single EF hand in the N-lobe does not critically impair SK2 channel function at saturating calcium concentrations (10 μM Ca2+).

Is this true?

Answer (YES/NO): NO